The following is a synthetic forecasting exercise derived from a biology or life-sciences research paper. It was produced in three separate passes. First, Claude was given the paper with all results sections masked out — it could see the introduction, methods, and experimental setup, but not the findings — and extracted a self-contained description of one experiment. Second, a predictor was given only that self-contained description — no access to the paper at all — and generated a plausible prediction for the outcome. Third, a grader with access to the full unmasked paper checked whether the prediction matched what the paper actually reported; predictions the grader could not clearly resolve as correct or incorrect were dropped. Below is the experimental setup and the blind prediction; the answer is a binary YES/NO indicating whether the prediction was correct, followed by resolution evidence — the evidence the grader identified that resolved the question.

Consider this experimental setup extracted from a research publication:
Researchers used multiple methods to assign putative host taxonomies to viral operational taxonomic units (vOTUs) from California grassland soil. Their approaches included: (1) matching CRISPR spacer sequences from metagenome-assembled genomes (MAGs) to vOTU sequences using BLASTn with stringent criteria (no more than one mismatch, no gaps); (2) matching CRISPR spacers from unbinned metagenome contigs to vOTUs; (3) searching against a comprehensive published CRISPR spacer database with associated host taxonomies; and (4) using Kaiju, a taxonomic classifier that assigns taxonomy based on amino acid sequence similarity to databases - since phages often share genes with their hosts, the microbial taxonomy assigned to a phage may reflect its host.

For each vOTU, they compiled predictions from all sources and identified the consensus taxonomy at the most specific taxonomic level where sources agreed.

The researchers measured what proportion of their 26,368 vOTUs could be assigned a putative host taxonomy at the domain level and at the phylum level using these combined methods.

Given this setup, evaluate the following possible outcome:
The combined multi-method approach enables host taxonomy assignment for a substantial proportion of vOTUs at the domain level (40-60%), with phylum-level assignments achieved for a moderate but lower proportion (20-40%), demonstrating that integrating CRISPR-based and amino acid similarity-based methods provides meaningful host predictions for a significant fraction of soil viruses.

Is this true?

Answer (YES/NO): NO